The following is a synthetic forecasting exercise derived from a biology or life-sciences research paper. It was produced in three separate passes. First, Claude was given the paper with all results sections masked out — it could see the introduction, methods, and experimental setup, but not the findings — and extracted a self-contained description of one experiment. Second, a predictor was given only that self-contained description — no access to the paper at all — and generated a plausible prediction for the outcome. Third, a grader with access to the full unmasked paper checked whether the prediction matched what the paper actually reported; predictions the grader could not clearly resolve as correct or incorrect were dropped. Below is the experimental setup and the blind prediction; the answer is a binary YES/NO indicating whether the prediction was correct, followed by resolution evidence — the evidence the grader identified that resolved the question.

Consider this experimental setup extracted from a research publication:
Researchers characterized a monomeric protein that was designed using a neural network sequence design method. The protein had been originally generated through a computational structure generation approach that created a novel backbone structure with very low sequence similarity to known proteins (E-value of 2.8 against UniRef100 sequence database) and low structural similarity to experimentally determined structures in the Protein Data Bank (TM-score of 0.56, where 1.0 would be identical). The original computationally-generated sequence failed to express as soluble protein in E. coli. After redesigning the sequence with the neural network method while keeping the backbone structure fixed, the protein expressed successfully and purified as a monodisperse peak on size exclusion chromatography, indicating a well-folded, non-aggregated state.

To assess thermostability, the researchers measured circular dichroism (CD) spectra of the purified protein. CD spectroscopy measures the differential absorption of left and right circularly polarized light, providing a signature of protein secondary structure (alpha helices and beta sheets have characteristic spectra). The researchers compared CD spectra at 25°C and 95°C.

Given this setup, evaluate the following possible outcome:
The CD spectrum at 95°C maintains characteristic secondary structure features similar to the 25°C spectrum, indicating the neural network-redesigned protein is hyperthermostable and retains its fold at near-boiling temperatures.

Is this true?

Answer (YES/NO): YES